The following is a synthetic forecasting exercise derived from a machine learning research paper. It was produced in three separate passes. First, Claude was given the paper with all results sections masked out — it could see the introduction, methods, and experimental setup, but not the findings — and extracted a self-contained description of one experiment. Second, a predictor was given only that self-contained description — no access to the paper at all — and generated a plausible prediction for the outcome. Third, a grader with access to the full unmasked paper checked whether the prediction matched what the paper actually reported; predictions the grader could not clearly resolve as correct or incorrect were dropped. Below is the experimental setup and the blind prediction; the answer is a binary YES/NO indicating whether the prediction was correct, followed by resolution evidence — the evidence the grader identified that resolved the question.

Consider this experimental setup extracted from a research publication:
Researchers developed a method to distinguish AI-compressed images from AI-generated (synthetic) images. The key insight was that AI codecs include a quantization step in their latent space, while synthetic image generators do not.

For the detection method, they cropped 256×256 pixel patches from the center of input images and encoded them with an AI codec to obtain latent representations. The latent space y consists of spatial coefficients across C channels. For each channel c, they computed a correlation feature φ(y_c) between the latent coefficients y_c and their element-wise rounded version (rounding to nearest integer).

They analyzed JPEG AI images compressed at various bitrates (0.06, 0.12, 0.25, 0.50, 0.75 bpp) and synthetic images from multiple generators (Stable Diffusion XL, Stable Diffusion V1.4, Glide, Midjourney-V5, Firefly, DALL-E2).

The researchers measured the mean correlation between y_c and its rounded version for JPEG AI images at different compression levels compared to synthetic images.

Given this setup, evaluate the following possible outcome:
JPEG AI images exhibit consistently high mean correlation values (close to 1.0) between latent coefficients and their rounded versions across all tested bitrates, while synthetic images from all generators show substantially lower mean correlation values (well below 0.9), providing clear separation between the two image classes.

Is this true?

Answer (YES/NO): NO